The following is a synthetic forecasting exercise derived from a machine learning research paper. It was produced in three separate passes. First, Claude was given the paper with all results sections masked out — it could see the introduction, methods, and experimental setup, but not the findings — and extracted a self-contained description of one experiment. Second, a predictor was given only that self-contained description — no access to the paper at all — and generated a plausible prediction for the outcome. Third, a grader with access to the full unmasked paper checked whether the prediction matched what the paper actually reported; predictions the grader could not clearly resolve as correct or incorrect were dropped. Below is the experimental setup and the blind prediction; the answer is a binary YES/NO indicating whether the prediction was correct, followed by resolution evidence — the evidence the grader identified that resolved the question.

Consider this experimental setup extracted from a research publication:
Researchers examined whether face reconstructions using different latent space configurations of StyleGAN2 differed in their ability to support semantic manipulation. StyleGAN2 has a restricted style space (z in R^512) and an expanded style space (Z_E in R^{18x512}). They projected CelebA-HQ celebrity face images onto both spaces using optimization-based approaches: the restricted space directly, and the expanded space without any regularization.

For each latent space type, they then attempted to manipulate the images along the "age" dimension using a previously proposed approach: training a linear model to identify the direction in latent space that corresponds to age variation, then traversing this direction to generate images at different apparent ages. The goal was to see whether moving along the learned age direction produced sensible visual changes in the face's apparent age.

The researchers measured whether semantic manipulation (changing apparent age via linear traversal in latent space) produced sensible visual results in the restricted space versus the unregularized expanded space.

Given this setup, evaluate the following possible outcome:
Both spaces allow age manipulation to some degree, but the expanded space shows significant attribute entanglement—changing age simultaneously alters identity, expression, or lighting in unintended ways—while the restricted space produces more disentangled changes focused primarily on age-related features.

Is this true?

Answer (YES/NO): NO